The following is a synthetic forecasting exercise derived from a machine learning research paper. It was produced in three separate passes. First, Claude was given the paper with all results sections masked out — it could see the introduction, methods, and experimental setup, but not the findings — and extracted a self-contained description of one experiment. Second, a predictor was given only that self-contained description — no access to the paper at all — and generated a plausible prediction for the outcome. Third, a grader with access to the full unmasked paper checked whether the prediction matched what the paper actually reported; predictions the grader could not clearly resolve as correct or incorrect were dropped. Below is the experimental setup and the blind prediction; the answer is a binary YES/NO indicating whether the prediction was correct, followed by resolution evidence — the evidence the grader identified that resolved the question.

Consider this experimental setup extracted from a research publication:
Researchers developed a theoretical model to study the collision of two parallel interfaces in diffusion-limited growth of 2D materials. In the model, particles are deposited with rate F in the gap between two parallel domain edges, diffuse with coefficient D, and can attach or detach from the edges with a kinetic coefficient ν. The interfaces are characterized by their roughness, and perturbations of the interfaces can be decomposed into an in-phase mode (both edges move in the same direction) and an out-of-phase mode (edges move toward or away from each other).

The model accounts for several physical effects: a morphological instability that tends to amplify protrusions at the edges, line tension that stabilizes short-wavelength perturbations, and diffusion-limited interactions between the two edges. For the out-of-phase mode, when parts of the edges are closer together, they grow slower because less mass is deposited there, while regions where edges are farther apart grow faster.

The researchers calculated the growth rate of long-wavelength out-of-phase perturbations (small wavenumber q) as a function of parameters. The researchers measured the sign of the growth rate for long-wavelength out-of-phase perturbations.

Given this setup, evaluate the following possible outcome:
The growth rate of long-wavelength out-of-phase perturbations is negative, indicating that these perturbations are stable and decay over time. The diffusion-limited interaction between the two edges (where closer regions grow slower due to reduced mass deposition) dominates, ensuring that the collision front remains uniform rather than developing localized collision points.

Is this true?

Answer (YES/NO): YES